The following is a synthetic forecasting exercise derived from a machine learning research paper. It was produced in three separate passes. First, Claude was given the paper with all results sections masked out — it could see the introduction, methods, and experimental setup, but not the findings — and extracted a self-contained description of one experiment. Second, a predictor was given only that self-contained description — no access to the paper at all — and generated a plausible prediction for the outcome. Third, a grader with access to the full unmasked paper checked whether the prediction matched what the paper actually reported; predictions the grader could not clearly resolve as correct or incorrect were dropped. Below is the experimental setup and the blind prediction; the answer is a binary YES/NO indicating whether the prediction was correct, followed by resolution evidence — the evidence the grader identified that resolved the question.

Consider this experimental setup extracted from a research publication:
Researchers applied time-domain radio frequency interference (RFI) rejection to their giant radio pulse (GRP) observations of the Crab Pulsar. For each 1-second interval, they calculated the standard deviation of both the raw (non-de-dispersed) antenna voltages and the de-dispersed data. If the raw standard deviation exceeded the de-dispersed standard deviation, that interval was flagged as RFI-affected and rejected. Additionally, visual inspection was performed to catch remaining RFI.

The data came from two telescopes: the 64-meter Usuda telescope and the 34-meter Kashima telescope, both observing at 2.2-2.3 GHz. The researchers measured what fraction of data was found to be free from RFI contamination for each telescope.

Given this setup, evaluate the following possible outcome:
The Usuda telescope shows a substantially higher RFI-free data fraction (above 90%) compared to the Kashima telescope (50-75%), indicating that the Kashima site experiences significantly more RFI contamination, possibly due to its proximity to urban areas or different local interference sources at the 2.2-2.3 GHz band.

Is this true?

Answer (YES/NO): NO